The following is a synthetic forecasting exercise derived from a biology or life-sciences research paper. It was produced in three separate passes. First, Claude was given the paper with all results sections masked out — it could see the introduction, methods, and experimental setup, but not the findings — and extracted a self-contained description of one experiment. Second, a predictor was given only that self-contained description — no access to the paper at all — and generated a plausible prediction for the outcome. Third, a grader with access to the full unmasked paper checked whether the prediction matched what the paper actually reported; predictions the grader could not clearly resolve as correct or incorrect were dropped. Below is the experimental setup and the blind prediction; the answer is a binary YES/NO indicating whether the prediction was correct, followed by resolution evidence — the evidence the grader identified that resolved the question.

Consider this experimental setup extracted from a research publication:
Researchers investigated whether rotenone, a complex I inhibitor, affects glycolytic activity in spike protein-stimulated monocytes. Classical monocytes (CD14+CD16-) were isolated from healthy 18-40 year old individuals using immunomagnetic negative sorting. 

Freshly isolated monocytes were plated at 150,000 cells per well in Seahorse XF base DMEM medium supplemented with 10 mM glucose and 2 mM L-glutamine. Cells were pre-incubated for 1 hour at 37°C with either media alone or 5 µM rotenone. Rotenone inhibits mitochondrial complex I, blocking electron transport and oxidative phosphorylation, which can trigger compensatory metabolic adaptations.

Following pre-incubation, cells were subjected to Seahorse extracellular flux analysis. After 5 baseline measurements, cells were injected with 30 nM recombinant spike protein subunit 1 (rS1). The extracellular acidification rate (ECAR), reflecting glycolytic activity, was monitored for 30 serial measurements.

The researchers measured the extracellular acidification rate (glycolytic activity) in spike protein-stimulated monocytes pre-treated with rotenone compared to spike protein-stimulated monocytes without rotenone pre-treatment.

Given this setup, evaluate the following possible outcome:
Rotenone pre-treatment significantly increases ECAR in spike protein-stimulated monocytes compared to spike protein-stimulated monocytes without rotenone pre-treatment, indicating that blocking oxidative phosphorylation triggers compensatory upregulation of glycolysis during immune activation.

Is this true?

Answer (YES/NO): NO